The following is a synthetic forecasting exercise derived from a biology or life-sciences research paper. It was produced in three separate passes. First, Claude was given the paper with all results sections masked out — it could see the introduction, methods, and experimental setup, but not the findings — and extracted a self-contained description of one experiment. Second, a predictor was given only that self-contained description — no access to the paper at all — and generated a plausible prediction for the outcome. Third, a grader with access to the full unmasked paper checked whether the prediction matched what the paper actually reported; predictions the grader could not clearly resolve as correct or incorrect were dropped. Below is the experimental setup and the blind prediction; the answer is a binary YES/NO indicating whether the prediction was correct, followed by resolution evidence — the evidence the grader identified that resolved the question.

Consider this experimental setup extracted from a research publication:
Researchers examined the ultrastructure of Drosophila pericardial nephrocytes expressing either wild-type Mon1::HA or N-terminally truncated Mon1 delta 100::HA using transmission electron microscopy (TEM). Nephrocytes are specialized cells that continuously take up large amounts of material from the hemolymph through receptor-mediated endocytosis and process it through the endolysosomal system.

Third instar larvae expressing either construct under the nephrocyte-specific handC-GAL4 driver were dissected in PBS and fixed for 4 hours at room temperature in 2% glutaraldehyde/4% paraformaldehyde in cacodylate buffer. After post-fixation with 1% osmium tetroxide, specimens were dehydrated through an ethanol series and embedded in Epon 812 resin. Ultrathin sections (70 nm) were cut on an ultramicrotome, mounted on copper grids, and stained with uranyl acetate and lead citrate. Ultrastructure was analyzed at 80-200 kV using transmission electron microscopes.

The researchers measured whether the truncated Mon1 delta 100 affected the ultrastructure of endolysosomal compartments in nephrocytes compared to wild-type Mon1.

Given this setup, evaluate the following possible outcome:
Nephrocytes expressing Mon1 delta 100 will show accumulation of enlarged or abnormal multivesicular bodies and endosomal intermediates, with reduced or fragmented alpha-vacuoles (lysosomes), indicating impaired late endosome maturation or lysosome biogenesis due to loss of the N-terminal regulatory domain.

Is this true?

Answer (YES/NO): NO